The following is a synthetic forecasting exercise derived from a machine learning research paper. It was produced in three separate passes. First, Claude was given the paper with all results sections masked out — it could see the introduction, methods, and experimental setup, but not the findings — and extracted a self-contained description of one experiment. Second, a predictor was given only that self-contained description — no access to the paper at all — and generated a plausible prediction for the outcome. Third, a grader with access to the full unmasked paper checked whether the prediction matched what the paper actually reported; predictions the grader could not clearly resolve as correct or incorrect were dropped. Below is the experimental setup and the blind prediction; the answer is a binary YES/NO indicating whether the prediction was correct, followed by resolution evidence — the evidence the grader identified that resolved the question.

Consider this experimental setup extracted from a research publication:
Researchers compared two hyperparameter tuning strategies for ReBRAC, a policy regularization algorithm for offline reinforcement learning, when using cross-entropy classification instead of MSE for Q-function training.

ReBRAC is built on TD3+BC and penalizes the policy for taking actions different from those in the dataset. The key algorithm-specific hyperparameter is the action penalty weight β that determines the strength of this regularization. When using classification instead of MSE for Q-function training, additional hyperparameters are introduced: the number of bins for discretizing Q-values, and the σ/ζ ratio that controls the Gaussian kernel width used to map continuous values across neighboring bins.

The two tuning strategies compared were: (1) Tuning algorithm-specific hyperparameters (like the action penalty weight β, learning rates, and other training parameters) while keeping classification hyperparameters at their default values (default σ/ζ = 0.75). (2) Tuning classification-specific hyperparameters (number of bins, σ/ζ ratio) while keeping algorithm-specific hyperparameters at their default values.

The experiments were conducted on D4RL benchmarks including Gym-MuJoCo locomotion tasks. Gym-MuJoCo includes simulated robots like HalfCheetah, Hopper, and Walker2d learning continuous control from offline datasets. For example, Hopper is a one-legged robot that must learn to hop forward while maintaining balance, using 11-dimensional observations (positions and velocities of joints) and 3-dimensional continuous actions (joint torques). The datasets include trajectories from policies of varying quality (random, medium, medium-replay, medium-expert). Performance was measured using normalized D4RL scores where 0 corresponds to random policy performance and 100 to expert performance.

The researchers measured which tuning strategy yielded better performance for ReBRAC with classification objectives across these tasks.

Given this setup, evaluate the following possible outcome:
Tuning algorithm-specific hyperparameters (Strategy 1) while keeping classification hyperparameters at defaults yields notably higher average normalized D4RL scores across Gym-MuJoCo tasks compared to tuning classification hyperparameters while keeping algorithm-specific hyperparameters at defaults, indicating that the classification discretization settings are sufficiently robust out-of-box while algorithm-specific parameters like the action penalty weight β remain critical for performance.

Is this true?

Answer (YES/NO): NO